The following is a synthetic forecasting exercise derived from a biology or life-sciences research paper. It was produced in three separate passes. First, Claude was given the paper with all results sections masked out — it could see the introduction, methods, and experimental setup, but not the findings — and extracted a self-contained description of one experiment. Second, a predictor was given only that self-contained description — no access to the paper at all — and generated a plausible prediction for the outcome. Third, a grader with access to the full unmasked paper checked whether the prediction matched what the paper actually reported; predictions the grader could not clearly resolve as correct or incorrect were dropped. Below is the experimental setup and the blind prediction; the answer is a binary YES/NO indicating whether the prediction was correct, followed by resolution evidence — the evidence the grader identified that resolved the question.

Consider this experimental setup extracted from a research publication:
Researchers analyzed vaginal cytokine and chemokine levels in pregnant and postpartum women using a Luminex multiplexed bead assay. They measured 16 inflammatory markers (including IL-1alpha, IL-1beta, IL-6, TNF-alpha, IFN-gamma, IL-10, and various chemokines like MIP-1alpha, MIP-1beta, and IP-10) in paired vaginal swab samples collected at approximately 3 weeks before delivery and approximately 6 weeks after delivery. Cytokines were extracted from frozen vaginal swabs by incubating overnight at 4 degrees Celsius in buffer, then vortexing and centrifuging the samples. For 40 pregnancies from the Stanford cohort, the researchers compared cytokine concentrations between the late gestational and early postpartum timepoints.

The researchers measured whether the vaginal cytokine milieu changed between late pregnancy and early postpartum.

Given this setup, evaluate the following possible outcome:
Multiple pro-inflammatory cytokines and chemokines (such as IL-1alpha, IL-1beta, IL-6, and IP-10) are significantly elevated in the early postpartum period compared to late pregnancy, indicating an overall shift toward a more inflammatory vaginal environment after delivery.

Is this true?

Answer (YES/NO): NO